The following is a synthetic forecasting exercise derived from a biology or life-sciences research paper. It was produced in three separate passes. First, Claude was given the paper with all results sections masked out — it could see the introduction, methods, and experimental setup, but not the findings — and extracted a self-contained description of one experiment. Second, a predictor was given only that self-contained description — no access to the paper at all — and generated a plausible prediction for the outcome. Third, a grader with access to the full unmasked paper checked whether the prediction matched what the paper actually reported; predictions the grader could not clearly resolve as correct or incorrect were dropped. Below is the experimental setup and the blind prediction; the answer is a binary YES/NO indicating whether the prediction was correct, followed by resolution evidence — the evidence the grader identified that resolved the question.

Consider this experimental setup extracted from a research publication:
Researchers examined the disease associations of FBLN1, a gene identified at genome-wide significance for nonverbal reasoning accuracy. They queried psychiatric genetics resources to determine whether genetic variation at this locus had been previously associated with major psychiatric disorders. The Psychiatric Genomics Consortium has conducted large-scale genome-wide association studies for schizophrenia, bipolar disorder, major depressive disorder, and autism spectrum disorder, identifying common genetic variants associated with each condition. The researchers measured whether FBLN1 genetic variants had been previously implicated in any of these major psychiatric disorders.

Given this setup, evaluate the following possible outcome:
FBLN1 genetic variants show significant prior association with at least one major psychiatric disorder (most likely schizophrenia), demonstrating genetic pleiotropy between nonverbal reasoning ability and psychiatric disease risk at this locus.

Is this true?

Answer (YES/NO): NO